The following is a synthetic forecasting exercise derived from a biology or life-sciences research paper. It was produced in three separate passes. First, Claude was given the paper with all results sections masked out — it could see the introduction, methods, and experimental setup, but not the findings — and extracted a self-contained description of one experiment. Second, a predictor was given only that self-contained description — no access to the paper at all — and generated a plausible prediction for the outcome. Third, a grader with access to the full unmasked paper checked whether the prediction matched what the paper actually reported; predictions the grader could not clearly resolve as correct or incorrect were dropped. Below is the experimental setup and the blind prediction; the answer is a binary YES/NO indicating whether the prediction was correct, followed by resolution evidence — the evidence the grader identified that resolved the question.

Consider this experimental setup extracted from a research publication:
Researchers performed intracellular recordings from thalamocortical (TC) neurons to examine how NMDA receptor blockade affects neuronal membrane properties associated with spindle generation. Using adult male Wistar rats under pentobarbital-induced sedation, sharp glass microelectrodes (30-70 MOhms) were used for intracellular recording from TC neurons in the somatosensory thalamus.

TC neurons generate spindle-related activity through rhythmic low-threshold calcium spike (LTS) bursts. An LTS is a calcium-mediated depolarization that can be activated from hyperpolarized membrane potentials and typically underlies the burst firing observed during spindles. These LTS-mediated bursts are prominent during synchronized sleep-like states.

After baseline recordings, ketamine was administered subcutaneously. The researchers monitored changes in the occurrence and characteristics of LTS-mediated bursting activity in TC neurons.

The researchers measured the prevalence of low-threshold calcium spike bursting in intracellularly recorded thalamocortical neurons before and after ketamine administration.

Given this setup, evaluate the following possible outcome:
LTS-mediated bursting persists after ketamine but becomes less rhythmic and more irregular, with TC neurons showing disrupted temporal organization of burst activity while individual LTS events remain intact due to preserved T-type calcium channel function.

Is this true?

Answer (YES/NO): NO